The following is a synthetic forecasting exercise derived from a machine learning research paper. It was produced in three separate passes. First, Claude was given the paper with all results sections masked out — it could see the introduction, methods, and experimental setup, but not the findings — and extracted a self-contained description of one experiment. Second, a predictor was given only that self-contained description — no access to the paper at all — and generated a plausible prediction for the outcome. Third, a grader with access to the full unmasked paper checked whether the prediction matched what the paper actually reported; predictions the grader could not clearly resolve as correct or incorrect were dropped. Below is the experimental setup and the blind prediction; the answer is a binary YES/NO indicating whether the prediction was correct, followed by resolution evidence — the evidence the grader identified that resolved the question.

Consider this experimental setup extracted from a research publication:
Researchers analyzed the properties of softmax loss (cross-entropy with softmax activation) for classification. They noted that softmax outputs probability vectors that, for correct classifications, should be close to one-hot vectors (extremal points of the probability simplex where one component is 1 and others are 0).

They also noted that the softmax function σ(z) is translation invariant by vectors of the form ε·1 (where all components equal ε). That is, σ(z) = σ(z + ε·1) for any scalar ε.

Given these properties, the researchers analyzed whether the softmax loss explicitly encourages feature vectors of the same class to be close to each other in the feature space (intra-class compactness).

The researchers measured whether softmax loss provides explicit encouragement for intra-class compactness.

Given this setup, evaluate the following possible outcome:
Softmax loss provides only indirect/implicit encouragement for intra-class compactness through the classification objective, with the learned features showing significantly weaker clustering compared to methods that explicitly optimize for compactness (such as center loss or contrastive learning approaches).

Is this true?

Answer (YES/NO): NO